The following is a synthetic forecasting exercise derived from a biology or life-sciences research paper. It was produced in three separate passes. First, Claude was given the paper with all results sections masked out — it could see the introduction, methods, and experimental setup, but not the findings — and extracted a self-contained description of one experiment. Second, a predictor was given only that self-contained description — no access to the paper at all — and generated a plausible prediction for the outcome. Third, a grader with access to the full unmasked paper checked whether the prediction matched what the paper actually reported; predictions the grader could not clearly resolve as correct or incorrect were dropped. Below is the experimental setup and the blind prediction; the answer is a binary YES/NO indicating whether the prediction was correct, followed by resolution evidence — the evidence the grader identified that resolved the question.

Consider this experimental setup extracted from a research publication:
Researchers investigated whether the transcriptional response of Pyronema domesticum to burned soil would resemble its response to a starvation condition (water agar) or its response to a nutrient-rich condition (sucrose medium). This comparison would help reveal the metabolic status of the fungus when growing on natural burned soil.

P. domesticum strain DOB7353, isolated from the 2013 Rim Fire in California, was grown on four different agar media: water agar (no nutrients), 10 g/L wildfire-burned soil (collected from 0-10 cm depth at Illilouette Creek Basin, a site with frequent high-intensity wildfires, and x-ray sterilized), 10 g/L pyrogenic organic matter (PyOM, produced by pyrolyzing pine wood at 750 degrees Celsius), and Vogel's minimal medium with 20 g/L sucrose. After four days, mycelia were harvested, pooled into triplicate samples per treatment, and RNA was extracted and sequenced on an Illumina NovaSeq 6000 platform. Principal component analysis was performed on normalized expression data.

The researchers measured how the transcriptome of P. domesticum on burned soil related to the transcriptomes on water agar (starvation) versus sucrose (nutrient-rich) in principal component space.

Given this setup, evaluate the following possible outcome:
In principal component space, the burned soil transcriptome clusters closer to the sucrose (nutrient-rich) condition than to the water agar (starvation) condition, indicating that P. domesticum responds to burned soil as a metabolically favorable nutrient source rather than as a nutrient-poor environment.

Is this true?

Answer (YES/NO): NO